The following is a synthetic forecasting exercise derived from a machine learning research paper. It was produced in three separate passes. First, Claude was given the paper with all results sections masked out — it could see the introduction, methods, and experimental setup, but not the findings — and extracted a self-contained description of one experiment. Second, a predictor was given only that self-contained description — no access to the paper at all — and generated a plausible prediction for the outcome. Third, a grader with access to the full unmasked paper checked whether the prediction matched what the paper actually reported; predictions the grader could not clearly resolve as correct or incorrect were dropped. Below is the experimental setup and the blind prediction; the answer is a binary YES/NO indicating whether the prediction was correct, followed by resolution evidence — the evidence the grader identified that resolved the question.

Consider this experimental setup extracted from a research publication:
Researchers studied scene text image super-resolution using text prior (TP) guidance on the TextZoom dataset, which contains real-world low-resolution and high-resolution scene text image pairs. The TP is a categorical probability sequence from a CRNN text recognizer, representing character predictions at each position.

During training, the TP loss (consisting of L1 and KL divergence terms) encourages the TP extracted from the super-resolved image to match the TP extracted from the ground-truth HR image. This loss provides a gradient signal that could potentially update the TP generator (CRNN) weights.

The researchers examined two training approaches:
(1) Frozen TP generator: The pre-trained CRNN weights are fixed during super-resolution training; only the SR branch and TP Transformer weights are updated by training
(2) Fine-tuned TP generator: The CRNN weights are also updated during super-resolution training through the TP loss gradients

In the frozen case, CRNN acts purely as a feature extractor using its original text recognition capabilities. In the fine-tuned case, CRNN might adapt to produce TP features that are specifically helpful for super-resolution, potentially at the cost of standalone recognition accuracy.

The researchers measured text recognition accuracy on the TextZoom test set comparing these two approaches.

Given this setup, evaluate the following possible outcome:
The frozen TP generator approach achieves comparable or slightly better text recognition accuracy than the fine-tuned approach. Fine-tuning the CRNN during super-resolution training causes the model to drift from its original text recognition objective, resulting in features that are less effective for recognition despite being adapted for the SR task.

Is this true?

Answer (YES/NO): NO